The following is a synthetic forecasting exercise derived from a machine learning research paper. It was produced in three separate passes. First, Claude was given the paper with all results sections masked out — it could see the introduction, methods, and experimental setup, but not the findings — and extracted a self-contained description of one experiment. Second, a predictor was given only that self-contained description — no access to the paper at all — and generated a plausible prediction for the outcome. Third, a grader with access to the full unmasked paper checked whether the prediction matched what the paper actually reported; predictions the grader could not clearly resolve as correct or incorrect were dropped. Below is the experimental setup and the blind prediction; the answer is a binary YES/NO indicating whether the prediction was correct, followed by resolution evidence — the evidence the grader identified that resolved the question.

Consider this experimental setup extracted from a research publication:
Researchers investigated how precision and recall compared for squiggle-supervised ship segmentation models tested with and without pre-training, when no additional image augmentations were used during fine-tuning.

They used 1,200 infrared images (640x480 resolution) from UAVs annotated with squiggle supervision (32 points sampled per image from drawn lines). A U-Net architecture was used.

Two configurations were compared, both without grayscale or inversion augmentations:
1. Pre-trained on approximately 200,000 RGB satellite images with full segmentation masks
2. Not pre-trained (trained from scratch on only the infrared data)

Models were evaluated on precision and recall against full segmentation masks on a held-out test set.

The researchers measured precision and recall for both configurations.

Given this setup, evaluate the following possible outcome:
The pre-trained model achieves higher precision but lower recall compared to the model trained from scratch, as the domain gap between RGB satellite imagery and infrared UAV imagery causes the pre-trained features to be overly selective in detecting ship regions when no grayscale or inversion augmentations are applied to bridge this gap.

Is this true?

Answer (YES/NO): NO